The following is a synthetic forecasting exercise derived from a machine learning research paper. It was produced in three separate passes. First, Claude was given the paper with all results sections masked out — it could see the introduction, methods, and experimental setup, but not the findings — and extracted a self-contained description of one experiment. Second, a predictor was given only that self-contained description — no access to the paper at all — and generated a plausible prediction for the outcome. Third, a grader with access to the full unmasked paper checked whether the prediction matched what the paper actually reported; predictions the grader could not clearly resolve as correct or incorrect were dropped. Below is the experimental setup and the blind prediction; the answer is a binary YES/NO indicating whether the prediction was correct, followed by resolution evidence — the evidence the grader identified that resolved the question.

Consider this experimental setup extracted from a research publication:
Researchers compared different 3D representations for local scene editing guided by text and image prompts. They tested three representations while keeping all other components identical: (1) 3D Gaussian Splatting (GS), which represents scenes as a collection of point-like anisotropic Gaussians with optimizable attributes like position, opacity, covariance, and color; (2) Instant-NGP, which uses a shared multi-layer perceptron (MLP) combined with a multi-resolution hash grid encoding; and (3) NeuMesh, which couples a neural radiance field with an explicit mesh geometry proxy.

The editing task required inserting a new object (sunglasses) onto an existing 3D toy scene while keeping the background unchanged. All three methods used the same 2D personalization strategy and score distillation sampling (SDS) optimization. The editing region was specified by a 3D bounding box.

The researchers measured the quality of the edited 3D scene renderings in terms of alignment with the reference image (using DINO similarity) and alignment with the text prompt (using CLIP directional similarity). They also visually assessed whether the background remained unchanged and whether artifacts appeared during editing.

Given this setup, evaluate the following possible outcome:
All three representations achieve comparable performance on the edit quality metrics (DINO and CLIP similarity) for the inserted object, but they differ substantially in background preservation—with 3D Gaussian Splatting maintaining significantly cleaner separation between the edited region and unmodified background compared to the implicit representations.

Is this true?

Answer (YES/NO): NO